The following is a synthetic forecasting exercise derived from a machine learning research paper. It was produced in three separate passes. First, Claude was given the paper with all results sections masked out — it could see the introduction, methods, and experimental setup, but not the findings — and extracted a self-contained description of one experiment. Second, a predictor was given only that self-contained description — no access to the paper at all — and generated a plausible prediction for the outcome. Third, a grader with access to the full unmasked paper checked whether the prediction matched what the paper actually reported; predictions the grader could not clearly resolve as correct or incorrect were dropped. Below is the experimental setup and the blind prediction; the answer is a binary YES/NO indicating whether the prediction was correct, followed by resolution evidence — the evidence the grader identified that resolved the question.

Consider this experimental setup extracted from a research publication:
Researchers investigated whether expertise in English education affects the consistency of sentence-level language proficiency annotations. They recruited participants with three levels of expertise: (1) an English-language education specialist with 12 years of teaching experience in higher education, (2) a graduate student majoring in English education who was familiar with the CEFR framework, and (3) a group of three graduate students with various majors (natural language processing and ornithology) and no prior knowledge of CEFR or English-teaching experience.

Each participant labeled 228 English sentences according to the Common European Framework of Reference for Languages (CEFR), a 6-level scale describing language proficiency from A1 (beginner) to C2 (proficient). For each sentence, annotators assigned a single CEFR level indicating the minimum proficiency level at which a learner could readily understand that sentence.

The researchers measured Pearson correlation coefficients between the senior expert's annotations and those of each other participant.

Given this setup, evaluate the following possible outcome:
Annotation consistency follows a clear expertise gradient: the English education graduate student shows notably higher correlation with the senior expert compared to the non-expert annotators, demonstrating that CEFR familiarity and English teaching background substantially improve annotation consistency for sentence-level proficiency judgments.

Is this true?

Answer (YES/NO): YES